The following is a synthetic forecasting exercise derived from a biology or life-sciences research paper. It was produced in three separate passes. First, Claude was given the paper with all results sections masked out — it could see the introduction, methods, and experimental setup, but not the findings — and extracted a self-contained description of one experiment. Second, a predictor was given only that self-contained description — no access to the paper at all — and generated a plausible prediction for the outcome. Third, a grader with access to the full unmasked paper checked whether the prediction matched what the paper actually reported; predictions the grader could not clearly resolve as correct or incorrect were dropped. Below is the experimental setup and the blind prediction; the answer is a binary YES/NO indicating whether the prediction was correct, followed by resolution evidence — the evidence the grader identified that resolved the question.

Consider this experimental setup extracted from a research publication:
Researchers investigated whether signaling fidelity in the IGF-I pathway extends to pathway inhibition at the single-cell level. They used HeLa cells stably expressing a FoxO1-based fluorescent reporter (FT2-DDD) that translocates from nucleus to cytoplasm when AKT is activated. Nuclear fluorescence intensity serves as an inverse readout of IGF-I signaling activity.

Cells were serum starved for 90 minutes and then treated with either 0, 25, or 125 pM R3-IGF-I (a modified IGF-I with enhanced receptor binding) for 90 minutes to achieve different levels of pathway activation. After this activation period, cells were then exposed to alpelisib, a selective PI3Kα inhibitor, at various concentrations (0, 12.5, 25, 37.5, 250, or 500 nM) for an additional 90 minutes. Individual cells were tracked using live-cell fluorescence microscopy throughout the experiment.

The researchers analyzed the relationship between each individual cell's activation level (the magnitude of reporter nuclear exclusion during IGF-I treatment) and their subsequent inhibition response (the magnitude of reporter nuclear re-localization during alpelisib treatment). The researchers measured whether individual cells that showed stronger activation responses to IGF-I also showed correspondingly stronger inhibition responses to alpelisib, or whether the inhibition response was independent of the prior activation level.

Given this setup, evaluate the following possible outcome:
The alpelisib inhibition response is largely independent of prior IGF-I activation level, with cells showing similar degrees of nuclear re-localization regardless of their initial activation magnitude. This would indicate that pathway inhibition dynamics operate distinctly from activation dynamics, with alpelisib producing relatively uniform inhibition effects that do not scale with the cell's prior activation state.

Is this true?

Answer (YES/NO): NO